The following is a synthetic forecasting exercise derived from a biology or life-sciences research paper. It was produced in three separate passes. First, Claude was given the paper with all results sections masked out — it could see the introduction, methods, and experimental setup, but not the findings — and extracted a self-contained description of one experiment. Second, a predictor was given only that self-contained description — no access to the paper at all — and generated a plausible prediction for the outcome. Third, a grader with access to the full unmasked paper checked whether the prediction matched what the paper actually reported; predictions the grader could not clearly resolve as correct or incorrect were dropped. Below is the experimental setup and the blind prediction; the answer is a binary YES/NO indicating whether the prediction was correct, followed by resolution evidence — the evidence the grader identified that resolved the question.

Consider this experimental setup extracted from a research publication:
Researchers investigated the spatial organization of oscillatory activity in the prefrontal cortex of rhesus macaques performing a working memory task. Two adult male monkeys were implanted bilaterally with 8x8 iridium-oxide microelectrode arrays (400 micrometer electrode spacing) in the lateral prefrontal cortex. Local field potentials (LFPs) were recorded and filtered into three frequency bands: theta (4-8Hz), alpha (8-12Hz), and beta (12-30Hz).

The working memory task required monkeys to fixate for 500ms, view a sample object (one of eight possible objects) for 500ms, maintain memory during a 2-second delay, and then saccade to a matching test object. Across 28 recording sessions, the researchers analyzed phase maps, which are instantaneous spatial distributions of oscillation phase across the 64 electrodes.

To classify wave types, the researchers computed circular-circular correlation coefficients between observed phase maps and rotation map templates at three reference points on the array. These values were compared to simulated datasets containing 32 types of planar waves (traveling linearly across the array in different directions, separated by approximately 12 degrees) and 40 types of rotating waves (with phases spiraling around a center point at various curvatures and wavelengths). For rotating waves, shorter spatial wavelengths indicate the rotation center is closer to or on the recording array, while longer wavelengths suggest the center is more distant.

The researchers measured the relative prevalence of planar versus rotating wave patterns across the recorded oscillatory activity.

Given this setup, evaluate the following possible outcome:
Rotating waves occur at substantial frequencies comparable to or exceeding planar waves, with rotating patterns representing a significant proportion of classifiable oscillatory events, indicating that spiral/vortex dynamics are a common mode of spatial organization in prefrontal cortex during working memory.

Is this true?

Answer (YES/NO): YES